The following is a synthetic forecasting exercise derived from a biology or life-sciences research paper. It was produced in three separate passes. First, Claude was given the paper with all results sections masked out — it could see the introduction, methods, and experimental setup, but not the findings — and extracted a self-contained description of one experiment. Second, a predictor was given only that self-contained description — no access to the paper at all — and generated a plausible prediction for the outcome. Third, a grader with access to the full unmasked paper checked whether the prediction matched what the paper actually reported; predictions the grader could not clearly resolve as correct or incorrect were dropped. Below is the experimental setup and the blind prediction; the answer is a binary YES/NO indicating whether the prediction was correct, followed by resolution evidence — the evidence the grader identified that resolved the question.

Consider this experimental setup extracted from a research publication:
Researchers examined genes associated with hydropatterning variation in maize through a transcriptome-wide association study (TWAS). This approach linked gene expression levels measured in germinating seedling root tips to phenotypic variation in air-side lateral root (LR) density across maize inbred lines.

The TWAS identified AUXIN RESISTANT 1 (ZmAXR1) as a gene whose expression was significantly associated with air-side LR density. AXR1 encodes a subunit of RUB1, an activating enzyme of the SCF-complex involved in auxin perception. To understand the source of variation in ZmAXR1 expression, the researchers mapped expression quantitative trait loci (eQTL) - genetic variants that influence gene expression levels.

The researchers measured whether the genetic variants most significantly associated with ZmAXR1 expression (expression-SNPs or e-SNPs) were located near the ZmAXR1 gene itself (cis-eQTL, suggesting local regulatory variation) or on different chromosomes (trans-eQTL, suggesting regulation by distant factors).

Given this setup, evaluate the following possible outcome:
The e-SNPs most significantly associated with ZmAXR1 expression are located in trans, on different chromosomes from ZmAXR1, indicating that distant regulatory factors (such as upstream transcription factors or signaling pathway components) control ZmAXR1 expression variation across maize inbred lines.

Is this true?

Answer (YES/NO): NO